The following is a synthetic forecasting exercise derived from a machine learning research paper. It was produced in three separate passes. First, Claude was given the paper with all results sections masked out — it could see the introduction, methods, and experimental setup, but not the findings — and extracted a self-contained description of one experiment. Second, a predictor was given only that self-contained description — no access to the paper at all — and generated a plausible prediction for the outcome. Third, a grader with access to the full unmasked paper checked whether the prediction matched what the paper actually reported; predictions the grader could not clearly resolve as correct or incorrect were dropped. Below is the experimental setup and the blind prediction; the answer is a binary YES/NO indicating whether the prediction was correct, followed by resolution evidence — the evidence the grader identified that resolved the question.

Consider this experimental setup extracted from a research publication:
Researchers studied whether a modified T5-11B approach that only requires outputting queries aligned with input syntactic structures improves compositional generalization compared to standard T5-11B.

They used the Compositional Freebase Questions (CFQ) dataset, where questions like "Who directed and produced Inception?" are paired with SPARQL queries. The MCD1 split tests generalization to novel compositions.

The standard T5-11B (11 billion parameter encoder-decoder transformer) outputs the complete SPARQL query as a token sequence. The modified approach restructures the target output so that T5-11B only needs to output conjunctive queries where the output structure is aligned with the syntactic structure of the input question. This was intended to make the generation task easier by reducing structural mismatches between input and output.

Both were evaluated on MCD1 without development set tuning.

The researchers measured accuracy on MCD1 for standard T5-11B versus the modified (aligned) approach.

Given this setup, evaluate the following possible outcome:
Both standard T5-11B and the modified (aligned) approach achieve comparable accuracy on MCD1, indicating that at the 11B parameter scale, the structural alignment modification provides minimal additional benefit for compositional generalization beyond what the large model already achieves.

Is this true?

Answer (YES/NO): YES